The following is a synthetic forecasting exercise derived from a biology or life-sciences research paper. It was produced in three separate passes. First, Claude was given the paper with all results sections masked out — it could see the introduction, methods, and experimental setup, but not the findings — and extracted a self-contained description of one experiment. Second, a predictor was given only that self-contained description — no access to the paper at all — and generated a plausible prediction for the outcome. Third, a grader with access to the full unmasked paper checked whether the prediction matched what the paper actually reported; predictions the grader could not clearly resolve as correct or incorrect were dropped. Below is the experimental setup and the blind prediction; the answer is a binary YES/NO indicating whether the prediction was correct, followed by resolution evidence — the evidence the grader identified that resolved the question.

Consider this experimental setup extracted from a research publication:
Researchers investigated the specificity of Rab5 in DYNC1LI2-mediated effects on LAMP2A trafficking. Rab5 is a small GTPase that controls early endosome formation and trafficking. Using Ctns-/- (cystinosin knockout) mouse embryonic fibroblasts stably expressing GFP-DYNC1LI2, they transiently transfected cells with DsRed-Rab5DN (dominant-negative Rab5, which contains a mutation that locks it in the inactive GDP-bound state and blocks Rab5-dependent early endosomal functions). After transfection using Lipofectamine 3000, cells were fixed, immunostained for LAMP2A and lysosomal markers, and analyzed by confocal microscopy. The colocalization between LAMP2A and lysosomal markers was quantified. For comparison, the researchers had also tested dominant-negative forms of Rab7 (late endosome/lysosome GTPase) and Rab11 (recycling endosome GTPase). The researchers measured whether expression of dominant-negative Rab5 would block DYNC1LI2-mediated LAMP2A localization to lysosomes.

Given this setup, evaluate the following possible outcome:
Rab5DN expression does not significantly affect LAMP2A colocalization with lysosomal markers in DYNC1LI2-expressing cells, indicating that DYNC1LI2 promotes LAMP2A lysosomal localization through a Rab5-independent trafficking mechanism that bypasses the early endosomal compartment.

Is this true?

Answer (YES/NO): YES